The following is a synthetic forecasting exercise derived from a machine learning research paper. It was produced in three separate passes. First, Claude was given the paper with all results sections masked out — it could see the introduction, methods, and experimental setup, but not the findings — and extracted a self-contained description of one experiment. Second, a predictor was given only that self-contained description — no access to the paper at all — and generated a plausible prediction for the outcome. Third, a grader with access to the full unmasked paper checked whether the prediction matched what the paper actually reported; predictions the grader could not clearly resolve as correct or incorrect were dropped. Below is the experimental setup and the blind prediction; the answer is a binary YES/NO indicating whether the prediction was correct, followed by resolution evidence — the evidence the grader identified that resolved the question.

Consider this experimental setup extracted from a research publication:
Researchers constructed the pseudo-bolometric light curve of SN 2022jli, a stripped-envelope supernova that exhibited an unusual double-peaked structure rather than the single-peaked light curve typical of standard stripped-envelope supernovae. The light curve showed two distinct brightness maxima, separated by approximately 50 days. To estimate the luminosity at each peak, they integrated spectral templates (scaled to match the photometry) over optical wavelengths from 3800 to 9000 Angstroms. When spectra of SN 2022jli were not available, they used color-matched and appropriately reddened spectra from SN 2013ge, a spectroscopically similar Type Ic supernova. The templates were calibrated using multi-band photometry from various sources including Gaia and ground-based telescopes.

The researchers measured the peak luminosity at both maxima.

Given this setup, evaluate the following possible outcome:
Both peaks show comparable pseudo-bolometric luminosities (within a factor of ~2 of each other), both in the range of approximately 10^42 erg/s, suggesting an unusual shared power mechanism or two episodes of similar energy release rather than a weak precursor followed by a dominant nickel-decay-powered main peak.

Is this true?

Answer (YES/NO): YES